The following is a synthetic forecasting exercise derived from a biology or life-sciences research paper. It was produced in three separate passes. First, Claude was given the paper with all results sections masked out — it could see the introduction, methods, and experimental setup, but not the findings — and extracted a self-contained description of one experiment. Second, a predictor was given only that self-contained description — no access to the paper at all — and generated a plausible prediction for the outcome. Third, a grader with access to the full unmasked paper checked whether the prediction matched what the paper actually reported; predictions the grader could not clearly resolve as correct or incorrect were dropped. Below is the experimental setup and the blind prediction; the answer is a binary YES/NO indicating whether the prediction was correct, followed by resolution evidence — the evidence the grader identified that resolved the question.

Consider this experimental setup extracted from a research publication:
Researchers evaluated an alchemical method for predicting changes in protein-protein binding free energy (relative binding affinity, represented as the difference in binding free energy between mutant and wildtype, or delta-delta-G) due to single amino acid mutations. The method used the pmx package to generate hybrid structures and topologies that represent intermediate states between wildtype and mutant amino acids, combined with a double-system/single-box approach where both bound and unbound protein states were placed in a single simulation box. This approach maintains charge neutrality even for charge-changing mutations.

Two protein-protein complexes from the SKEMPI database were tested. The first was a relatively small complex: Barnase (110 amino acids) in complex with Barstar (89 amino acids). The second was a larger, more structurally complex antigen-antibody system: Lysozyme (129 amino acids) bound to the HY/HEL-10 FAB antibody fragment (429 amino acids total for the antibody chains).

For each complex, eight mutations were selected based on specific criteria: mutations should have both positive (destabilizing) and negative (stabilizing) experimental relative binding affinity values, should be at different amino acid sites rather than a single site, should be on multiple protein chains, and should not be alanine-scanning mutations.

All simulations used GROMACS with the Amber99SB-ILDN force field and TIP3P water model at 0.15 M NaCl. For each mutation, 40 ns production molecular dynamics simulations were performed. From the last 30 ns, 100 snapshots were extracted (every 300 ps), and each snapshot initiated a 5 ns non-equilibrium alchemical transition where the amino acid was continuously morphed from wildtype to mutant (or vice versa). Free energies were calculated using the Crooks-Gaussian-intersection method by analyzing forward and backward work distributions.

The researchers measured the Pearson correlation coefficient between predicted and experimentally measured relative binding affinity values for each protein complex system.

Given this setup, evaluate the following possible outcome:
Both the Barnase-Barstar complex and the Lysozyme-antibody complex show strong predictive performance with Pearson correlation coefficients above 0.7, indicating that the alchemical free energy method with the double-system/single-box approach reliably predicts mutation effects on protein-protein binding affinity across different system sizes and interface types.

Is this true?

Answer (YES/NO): NO